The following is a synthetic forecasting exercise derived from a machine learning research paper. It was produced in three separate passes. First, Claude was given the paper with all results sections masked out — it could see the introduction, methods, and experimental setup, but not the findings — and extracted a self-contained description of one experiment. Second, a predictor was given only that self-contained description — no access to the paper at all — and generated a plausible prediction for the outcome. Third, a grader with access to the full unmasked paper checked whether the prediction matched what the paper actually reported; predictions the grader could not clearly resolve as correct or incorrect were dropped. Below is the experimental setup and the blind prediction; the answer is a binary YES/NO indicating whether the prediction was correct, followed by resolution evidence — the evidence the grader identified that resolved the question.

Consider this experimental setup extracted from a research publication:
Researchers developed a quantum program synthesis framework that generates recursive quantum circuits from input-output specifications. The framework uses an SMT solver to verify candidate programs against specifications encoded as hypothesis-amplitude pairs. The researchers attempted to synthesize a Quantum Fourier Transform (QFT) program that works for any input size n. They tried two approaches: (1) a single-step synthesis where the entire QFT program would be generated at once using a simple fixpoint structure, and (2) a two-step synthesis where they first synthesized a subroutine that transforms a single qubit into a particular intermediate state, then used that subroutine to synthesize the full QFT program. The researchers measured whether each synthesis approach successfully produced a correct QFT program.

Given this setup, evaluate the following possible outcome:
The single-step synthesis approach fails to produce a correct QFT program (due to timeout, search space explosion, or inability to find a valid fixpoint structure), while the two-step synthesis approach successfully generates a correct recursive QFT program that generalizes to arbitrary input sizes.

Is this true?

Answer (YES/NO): YES